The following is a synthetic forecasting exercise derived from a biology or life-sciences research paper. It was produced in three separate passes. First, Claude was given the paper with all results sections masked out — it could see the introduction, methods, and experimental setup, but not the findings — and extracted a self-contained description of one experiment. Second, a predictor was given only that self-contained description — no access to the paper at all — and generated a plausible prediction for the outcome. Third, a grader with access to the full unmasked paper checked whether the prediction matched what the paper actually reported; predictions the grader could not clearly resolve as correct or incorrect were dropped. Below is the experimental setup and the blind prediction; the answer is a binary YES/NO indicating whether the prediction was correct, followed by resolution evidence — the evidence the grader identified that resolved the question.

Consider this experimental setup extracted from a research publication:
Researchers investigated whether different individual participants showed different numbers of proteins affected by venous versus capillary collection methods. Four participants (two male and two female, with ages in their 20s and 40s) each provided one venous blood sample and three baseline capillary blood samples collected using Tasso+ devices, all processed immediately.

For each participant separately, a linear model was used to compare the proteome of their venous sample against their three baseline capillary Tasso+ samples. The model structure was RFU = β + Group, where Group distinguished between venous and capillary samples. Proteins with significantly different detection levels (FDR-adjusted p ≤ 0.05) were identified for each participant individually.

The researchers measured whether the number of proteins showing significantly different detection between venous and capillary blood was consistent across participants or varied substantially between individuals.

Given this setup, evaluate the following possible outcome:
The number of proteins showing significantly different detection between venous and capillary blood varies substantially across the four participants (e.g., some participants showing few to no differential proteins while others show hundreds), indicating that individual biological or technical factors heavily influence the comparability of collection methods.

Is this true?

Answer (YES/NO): YES